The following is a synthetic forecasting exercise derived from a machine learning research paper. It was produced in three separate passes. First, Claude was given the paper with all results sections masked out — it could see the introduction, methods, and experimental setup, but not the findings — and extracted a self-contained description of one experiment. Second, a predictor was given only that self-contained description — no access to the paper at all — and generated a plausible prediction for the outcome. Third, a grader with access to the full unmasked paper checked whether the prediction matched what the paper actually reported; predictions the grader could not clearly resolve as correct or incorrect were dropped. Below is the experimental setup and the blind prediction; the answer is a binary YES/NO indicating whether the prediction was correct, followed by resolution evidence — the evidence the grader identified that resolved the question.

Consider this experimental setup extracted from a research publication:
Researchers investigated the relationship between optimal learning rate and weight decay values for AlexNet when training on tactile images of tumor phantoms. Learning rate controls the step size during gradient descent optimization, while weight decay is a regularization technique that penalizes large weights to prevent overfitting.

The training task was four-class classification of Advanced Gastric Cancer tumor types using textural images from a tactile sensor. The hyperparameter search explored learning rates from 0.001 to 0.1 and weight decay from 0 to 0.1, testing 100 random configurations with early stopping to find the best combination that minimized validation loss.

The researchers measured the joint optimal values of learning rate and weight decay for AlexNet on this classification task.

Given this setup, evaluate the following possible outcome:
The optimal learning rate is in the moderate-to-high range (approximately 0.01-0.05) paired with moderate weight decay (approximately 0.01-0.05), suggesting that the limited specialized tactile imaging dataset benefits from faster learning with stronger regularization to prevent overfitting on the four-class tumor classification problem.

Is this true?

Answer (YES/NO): NO